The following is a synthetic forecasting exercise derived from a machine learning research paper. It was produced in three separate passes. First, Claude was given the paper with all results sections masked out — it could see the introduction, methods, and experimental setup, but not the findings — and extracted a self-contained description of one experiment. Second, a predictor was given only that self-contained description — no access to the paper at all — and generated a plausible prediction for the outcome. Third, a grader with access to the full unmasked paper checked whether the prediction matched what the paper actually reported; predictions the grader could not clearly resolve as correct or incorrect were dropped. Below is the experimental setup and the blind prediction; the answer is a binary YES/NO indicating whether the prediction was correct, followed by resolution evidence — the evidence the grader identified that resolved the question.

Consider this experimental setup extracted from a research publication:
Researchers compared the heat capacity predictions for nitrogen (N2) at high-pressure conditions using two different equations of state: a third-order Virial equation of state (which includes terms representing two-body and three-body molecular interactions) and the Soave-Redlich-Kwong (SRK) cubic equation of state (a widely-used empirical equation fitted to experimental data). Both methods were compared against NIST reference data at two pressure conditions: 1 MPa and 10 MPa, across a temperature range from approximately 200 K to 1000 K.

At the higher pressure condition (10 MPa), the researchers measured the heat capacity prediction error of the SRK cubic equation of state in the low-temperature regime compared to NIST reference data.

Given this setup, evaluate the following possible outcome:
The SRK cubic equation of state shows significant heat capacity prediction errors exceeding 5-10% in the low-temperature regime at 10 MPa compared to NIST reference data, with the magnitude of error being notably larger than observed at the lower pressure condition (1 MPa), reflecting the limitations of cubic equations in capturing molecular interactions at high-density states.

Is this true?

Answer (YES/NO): YES